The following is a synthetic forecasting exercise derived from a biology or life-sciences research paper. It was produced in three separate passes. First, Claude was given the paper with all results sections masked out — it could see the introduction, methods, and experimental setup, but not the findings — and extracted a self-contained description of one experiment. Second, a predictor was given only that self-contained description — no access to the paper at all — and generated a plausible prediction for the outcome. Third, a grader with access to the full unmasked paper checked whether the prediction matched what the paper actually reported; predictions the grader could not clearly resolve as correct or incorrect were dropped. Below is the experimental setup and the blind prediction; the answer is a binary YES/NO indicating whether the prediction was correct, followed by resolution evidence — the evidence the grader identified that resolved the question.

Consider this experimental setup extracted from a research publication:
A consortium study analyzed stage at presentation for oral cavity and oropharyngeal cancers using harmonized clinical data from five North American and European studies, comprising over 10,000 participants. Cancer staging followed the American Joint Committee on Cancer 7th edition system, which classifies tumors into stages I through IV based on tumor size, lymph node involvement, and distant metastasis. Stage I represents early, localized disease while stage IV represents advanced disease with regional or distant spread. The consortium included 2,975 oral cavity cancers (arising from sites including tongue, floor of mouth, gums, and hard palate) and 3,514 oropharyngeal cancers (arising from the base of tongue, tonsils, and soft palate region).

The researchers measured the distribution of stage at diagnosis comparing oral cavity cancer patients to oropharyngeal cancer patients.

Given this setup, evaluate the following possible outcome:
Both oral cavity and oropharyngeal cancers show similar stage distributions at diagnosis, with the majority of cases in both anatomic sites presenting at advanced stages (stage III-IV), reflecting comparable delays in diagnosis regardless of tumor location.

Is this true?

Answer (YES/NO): NO